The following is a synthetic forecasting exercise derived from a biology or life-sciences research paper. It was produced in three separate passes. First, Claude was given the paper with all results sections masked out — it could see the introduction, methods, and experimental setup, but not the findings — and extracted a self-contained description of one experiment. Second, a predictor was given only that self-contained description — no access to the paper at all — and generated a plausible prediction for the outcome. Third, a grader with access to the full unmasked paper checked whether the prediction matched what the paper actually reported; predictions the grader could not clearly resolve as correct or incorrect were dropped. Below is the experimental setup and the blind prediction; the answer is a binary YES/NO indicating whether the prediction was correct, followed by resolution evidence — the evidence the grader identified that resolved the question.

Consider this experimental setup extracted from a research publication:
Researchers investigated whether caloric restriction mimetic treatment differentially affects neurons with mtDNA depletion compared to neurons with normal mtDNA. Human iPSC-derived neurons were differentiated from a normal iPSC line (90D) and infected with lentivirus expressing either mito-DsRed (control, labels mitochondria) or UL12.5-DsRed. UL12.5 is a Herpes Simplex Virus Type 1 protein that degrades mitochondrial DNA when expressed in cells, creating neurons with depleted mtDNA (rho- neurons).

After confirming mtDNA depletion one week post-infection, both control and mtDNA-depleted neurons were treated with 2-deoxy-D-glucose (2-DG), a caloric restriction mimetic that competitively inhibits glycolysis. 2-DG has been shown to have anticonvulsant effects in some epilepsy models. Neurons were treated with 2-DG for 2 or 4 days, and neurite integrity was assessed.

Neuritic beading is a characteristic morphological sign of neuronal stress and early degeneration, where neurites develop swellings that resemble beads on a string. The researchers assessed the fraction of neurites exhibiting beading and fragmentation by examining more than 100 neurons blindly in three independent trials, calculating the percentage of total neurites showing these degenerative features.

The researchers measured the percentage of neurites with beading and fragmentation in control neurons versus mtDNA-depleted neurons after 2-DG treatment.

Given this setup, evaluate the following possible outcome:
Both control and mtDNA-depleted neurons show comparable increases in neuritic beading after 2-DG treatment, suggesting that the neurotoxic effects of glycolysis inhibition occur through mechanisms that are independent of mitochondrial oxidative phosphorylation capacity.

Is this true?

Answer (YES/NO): NO